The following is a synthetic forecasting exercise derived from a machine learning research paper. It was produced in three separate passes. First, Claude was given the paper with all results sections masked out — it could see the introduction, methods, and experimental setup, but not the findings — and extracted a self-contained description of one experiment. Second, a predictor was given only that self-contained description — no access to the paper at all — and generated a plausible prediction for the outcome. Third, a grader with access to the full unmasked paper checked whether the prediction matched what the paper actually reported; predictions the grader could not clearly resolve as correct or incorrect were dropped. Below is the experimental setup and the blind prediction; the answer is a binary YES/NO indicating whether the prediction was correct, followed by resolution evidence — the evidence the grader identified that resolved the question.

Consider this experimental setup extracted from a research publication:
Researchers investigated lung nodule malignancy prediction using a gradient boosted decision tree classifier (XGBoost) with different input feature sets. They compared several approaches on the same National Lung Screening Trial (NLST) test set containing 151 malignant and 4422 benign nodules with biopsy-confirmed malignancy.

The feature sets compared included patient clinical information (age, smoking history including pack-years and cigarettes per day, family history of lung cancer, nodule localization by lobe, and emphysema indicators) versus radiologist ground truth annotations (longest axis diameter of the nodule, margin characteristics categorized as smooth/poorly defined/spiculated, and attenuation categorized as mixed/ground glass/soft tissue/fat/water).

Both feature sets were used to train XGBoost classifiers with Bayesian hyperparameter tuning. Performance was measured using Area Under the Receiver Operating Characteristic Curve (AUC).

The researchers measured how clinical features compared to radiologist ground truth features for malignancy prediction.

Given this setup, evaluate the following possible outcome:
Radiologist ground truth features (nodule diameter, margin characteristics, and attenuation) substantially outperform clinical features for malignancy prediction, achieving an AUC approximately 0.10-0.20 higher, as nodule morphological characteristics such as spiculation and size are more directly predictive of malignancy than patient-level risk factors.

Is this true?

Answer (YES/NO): NO